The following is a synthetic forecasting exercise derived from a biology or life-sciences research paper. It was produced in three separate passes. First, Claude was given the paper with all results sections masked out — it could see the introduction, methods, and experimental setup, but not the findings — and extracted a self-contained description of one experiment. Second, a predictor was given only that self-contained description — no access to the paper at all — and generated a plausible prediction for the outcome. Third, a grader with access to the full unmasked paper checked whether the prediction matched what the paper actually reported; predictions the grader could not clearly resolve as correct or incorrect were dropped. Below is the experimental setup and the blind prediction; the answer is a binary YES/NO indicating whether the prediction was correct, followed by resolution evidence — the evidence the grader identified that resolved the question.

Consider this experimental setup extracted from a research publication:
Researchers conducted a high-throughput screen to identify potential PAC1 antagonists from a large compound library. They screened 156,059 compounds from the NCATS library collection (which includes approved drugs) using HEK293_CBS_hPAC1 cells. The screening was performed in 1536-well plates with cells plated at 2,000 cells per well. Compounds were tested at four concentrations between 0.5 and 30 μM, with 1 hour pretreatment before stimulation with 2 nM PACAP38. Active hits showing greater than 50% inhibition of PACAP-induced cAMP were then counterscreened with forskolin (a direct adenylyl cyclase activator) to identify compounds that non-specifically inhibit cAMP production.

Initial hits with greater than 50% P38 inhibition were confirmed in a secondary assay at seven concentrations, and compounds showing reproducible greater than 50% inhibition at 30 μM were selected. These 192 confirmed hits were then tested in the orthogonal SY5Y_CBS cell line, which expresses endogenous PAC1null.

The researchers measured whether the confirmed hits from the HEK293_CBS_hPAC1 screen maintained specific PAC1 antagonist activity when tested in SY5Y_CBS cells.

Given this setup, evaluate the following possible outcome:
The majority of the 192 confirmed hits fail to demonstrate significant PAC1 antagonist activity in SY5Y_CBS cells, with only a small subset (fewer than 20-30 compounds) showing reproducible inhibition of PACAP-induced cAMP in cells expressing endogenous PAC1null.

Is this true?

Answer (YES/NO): YES